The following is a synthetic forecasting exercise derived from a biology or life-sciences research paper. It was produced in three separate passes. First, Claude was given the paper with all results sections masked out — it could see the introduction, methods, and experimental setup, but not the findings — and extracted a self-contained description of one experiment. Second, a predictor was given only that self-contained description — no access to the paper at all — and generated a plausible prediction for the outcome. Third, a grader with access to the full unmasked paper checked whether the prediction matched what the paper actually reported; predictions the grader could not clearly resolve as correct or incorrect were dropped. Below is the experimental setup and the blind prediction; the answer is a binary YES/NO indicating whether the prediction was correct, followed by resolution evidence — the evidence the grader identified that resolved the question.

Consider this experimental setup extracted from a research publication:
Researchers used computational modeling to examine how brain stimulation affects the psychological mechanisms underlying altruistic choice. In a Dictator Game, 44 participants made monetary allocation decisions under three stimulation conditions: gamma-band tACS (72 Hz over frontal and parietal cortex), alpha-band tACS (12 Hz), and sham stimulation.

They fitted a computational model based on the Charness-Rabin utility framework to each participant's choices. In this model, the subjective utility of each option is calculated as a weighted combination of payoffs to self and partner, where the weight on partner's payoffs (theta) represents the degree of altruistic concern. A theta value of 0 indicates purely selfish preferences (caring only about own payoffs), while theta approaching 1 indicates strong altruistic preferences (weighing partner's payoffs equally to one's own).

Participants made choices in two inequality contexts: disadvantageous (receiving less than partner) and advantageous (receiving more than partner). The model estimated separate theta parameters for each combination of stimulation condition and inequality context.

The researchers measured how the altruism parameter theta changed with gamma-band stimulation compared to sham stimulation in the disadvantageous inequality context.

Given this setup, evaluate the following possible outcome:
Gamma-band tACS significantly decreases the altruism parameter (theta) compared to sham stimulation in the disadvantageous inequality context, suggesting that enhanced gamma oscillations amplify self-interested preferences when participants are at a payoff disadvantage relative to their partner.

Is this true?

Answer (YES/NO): NO